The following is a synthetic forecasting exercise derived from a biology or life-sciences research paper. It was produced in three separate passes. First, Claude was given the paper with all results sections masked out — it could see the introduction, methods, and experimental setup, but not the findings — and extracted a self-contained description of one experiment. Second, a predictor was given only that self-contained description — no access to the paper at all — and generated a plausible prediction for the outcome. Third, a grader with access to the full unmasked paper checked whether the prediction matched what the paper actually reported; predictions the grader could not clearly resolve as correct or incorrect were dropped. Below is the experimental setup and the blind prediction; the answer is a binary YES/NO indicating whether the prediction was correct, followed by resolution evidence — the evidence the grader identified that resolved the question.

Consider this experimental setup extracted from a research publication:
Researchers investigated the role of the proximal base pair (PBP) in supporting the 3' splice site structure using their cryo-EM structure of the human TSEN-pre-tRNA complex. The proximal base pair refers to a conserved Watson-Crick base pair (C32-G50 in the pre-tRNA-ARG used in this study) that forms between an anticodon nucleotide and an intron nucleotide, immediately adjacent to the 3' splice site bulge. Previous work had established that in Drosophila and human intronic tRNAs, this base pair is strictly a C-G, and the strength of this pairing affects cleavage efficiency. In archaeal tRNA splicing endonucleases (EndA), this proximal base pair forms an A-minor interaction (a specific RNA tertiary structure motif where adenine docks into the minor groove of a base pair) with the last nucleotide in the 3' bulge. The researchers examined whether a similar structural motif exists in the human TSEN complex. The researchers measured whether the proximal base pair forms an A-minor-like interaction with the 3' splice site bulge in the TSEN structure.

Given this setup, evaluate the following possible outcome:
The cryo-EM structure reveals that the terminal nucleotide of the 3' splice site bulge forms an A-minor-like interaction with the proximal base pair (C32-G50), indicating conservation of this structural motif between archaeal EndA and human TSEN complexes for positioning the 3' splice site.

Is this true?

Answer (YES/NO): YES